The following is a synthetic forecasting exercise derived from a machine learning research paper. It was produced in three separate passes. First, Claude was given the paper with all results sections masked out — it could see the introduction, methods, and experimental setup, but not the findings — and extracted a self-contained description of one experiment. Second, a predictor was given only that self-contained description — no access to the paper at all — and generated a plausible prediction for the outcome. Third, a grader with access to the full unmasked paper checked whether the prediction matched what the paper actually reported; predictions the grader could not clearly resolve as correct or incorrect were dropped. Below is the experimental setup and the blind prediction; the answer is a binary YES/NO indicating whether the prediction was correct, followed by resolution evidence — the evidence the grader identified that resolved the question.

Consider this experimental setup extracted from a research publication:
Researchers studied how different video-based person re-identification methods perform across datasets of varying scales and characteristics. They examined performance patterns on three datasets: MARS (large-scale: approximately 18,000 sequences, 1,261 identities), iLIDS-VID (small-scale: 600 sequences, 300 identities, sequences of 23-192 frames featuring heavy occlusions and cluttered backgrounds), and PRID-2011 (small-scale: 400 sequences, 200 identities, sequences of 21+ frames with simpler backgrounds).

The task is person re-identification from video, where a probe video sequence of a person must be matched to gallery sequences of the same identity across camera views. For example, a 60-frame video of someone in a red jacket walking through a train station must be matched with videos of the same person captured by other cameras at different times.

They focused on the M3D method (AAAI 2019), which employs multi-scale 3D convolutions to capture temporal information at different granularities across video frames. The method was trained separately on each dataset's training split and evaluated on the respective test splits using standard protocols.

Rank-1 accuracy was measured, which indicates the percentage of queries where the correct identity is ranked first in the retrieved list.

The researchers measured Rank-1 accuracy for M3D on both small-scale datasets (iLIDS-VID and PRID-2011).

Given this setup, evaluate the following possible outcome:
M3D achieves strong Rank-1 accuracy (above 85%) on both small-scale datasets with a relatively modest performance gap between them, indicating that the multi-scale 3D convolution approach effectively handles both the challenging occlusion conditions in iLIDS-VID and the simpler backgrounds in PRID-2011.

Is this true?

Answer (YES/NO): NO